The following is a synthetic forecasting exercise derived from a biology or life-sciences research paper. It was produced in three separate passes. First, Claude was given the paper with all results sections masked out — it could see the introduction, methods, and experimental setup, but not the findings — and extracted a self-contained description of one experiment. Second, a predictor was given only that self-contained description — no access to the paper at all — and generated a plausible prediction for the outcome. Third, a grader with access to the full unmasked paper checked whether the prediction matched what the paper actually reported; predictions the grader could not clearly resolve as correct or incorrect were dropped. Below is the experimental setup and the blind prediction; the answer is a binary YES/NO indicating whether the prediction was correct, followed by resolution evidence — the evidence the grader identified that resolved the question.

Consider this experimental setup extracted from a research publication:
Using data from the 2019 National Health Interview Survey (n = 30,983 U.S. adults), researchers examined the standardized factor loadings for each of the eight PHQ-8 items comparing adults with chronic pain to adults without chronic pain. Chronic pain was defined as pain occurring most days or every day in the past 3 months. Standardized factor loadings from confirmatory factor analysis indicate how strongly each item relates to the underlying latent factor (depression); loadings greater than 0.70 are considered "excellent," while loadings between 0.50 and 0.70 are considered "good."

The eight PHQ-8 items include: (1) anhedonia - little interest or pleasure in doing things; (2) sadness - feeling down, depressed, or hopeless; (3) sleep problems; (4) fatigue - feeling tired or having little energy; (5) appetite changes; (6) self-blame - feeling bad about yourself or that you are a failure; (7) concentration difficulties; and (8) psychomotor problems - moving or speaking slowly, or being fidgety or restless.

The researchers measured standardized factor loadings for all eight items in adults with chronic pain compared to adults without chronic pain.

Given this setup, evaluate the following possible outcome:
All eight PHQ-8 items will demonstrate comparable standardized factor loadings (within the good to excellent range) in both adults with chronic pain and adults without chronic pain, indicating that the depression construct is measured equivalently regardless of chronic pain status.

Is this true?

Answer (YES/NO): YES